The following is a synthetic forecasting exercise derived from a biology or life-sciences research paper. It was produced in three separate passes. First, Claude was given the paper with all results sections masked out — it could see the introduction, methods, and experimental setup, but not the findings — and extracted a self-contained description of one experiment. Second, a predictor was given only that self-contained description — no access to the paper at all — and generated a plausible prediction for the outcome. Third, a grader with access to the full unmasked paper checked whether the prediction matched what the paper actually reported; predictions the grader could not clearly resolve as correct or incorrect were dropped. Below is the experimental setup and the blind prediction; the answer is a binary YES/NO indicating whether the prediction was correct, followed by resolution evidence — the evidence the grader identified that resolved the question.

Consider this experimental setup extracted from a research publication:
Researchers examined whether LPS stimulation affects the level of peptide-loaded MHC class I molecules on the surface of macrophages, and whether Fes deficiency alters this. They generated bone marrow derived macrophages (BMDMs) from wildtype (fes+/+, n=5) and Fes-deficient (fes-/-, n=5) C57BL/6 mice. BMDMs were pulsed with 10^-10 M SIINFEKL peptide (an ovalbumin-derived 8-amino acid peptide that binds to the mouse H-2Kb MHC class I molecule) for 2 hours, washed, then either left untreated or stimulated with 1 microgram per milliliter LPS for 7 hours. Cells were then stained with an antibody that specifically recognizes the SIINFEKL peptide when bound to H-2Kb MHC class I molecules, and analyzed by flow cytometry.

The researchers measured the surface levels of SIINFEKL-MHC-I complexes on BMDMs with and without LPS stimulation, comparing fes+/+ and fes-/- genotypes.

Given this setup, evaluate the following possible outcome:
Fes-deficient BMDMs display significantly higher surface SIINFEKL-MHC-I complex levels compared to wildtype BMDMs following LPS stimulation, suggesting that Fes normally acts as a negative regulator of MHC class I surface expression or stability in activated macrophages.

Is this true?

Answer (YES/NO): NO